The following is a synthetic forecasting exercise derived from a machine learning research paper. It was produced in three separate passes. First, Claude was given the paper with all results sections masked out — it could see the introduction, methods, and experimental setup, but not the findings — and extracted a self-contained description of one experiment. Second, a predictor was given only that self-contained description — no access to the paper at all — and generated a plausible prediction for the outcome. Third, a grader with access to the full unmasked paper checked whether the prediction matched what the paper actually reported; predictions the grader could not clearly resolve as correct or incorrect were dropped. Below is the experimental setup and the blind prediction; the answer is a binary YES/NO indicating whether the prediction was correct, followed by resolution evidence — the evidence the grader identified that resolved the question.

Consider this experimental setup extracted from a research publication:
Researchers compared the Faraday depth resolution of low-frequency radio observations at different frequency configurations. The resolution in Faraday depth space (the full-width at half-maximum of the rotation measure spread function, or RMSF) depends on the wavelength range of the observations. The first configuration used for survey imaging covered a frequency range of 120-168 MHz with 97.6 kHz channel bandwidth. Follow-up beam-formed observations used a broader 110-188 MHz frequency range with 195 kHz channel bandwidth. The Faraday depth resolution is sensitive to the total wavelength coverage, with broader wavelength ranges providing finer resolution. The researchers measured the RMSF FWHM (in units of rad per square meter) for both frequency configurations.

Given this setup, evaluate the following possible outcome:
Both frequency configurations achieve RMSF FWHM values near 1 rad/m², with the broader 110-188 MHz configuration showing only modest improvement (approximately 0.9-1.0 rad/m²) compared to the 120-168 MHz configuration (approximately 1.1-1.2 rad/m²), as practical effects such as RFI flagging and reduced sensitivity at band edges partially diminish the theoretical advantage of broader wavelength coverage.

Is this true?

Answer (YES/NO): NO